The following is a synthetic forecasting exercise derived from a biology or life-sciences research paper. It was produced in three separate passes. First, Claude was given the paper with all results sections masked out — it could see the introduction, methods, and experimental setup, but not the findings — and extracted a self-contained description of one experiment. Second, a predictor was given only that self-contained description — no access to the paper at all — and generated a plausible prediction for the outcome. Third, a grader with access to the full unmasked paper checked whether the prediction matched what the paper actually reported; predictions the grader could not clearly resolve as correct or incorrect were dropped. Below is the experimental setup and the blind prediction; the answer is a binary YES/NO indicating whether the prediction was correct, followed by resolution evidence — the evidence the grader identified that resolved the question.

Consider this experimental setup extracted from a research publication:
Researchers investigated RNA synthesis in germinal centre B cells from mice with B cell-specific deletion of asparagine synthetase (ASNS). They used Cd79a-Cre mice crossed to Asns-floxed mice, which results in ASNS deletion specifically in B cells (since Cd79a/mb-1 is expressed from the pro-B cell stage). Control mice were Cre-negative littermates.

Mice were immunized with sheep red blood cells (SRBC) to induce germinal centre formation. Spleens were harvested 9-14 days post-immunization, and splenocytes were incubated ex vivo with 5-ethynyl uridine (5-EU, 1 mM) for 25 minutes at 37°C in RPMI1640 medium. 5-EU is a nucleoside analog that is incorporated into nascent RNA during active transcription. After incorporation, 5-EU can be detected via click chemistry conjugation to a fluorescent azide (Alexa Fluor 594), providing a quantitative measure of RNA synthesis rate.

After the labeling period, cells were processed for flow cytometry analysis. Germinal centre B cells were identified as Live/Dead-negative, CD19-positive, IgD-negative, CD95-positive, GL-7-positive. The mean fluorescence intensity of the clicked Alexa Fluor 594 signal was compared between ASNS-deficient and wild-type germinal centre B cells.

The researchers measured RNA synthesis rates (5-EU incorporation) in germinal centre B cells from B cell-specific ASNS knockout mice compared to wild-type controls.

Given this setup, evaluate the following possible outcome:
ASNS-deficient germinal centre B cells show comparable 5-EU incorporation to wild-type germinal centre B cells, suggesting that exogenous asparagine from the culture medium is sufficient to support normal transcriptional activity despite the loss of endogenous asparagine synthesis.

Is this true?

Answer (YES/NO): NO